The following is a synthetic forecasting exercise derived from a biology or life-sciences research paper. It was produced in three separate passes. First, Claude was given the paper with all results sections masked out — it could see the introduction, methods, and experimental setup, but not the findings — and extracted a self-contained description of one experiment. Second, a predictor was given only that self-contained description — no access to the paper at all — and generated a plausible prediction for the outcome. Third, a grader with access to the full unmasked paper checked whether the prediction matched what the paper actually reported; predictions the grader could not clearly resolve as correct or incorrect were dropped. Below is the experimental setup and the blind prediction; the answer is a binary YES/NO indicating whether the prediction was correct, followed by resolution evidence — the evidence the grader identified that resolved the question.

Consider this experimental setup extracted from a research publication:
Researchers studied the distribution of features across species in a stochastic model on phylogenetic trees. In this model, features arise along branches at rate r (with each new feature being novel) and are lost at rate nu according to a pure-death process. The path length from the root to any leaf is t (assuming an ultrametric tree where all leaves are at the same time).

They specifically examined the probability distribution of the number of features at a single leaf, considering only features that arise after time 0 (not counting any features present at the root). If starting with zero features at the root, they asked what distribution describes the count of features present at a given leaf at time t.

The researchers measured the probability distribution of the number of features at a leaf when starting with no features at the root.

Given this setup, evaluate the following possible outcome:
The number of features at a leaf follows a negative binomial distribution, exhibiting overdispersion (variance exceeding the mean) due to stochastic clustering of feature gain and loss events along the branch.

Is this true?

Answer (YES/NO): NO